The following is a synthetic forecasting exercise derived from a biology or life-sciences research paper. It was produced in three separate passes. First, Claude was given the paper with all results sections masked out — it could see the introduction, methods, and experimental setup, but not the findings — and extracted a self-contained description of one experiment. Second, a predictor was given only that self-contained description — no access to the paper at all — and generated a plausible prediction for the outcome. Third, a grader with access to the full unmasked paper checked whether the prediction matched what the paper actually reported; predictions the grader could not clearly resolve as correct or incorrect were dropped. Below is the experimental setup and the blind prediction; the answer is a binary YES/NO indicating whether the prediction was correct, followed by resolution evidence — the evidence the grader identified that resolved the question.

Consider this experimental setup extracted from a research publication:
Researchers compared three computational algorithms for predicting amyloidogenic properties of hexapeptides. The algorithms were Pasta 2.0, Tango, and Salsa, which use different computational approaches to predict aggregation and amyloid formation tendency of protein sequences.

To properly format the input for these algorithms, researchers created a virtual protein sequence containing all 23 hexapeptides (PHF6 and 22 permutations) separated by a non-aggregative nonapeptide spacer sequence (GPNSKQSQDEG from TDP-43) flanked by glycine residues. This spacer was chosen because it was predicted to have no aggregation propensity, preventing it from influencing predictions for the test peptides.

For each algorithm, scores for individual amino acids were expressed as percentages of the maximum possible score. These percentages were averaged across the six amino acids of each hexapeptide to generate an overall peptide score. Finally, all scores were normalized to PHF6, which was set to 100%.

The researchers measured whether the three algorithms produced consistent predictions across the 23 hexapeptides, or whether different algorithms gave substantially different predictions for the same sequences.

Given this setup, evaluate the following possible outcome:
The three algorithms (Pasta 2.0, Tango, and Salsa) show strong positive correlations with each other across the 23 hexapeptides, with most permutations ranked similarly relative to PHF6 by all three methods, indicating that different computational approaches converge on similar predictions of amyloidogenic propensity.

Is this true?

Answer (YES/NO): NO